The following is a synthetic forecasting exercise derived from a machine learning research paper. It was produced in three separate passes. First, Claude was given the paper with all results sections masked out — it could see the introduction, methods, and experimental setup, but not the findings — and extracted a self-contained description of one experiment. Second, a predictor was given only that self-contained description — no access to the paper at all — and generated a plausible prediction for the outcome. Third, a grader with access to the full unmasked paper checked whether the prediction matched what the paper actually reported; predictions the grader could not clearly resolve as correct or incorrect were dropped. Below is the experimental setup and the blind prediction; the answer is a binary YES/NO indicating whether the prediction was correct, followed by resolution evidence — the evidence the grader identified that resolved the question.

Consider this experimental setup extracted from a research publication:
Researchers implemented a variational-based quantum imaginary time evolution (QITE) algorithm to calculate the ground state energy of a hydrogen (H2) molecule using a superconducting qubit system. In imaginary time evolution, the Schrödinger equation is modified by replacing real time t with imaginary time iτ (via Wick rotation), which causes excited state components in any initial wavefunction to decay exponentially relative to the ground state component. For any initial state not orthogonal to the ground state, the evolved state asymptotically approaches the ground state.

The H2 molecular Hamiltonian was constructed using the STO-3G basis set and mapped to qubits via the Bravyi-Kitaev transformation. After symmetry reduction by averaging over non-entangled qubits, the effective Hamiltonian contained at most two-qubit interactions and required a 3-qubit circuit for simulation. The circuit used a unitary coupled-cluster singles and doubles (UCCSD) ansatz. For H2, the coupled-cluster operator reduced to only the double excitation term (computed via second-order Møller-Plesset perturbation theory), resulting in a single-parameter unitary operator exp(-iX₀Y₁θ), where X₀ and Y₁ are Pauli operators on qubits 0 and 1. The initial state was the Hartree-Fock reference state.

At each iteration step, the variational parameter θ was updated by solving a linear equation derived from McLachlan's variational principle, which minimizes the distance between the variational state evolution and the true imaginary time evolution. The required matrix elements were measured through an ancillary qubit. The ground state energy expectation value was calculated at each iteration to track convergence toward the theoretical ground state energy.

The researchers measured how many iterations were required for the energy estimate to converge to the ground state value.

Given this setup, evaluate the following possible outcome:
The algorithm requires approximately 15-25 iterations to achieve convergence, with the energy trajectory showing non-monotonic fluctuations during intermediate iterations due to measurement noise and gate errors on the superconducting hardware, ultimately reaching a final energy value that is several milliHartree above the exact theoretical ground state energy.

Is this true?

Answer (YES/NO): NO